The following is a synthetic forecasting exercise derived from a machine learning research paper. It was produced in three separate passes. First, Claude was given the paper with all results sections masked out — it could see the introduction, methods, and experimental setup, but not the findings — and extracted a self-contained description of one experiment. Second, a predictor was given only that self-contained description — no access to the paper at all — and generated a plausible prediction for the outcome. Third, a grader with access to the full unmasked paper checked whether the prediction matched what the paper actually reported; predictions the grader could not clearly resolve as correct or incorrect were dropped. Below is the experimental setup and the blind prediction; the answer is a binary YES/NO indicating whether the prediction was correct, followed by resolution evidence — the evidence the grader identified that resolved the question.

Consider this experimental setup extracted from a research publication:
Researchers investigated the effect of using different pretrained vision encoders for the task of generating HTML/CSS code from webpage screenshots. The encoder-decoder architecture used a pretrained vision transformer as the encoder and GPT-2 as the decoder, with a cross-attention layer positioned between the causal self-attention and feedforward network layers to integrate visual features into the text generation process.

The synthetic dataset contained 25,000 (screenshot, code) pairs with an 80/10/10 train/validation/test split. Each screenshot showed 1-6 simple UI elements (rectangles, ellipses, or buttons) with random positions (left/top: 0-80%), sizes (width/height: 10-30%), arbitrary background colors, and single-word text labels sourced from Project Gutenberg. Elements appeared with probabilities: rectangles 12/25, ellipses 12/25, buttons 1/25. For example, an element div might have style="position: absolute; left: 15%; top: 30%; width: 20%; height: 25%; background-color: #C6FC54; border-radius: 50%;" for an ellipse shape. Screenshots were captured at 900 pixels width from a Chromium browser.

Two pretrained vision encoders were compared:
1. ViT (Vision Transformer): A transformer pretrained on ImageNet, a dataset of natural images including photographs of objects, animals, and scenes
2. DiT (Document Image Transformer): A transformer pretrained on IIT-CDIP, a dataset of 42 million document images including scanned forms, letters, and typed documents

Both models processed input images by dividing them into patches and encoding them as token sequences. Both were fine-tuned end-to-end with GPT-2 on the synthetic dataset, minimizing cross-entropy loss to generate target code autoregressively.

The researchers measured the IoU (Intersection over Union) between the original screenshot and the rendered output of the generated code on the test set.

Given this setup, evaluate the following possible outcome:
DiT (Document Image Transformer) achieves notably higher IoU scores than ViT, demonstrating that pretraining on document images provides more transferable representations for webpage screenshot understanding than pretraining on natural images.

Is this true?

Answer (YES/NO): YES